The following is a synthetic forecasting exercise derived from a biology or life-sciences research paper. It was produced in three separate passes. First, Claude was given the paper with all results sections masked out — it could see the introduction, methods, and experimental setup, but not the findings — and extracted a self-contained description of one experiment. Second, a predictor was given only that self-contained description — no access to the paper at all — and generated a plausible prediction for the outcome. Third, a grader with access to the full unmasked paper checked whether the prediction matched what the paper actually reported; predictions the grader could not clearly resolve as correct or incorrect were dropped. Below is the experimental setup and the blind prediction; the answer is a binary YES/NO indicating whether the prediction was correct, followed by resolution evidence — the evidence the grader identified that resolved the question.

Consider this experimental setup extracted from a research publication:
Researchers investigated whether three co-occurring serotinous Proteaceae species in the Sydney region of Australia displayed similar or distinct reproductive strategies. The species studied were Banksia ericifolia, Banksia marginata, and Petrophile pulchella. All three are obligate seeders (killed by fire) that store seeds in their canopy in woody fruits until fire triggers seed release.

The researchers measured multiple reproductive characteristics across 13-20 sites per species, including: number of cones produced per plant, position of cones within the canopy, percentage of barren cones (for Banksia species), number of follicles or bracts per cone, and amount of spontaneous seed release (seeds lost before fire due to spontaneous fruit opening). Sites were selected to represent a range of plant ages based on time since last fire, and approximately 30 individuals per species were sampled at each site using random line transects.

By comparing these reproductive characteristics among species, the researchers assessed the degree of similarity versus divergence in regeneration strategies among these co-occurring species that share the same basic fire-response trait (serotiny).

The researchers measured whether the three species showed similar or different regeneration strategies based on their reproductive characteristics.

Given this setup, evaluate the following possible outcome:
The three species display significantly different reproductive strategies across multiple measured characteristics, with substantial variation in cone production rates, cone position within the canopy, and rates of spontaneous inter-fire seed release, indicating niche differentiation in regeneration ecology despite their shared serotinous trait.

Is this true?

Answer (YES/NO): YES